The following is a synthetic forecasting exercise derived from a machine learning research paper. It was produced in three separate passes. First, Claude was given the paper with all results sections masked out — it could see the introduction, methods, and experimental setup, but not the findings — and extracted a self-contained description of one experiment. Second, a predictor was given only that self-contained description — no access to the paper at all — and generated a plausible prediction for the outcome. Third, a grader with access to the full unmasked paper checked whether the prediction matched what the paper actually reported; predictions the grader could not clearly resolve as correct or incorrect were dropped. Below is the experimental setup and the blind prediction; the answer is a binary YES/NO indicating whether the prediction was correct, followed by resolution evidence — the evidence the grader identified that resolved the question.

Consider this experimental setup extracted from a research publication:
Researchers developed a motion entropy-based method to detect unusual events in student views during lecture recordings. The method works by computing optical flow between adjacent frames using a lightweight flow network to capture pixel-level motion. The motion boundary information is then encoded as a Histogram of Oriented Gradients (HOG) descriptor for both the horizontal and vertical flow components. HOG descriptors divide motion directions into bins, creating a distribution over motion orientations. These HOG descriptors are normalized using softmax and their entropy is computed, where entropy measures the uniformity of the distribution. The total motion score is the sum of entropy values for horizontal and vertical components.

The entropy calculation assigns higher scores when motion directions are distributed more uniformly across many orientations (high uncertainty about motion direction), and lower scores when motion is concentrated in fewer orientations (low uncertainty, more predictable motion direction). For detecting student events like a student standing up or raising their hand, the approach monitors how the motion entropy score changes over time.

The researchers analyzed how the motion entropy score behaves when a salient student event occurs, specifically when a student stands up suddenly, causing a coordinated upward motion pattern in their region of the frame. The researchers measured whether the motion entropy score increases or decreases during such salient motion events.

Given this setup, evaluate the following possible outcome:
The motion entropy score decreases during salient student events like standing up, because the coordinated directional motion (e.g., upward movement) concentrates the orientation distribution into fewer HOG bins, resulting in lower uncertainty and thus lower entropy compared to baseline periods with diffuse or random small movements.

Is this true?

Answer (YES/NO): YES